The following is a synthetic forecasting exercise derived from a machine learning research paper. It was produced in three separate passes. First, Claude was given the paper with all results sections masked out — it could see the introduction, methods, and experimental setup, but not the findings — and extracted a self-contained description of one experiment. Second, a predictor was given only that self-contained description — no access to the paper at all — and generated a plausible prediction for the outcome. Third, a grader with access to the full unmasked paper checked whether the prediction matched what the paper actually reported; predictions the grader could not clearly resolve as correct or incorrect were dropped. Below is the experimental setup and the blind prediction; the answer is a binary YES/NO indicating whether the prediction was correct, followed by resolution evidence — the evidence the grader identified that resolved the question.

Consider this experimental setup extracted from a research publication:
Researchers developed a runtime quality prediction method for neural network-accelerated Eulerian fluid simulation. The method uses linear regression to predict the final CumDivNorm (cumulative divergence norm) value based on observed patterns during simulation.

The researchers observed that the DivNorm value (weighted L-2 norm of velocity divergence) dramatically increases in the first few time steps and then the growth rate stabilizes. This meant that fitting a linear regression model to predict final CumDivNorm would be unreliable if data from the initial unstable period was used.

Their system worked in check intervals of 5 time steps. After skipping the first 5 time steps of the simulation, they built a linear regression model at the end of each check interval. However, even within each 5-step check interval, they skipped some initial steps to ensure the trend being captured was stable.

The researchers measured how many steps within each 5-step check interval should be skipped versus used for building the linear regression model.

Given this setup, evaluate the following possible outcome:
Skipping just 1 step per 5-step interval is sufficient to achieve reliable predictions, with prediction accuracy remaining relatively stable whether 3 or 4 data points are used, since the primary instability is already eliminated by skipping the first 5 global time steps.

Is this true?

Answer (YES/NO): NO